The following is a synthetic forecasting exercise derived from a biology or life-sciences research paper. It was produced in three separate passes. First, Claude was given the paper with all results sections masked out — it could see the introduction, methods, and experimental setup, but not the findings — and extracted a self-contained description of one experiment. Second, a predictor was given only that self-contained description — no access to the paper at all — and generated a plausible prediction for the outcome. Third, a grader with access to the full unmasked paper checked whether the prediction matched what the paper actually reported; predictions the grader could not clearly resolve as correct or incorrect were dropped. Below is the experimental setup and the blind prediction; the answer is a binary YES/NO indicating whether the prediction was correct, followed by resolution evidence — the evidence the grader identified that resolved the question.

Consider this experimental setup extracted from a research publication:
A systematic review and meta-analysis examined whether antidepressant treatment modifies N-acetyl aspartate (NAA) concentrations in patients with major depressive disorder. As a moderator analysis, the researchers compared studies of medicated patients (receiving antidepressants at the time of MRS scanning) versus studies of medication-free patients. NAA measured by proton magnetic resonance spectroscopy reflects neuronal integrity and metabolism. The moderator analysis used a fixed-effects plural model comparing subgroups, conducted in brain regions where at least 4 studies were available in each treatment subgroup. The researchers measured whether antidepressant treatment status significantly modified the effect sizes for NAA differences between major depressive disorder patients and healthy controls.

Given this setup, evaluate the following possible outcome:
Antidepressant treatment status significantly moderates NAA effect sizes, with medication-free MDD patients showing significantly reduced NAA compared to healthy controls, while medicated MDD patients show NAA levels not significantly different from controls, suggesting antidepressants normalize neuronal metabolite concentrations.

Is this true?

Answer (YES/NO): NO